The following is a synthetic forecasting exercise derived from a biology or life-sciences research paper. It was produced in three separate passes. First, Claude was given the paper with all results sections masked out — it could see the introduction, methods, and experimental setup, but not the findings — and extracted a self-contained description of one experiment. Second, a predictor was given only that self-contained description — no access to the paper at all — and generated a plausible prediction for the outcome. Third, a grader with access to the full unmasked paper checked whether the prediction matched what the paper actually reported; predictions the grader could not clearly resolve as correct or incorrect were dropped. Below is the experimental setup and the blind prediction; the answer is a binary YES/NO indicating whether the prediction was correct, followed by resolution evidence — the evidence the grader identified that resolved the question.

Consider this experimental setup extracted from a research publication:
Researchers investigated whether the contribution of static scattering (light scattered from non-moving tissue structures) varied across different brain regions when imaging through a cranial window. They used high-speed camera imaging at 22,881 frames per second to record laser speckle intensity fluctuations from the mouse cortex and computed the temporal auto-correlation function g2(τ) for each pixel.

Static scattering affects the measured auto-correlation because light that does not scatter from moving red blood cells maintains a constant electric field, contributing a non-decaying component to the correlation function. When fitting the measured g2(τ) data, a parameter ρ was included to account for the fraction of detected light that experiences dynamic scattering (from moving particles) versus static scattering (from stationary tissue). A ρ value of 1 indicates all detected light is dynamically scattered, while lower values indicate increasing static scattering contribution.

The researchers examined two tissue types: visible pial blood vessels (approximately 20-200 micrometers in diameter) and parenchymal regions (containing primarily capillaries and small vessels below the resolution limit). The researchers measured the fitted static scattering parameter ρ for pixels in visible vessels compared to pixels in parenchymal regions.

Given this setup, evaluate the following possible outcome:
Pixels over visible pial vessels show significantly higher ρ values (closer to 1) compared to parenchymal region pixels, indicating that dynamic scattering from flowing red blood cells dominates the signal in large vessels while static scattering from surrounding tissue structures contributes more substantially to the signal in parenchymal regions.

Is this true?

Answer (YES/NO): YES